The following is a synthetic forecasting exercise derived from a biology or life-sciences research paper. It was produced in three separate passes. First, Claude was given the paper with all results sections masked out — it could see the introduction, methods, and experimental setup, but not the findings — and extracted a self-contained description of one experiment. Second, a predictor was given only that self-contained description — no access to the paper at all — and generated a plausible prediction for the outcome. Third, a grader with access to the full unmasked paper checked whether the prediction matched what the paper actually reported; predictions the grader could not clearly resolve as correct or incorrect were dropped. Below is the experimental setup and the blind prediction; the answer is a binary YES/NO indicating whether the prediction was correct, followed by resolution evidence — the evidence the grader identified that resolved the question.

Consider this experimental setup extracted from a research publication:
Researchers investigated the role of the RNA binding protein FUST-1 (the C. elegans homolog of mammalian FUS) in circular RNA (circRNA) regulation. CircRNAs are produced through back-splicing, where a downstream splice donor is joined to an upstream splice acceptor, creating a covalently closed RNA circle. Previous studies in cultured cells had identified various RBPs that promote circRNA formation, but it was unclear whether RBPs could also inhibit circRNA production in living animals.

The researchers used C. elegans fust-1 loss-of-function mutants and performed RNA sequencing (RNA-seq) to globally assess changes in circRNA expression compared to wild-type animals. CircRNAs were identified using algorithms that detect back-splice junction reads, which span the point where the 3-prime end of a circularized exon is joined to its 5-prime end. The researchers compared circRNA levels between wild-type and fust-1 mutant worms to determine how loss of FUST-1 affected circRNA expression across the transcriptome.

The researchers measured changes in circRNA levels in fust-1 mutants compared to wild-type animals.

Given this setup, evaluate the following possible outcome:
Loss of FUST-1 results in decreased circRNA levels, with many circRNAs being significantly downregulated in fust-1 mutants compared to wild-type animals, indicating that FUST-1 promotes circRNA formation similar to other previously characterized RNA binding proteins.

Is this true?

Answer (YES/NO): YES